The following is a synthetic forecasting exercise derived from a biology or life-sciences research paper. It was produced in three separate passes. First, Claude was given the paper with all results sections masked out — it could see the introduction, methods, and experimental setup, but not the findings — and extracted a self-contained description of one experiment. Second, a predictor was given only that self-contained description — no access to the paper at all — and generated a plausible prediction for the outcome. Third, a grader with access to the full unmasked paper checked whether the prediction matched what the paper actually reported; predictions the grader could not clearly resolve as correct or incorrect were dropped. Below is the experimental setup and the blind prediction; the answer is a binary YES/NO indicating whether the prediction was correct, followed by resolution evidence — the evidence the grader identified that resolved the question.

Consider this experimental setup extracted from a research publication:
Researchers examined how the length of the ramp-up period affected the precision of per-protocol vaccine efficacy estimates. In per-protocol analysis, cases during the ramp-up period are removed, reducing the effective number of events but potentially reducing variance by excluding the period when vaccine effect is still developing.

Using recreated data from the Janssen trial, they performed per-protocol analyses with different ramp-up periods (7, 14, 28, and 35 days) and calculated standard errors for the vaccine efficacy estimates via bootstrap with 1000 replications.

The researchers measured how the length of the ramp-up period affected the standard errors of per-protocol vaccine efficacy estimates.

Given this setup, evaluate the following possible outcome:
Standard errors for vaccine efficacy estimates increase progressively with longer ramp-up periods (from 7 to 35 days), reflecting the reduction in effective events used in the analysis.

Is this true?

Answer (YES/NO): NO